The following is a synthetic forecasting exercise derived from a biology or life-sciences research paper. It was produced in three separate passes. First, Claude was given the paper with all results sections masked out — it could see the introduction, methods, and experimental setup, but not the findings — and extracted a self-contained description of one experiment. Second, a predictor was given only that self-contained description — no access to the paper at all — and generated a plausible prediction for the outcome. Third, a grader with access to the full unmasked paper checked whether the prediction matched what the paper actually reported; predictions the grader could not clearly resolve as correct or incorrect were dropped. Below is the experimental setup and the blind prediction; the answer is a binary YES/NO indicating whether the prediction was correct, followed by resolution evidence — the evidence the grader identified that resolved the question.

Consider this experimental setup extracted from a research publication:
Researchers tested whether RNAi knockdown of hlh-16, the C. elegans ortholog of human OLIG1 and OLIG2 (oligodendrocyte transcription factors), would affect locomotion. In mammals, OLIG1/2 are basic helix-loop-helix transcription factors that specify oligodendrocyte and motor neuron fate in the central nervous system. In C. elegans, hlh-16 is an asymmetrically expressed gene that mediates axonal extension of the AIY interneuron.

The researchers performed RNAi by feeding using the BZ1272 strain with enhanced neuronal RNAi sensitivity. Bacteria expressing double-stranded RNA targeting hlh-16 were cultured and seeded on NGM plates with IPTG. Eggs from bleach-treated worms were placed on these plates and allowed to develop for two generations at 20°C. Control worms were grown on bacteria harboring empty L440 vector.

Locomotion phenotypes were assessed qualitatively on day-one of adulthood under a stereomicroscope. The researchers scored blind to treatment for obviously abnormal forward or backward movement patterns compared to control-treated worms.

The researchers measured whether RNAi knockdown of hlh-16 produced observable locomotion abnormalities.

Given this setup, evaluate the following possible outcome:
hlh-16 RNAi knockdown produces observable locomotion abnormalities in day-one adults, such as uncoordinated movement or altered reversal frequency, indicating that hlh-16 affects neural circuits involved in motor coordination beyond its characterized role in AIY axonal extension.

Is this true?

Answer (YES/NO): YES